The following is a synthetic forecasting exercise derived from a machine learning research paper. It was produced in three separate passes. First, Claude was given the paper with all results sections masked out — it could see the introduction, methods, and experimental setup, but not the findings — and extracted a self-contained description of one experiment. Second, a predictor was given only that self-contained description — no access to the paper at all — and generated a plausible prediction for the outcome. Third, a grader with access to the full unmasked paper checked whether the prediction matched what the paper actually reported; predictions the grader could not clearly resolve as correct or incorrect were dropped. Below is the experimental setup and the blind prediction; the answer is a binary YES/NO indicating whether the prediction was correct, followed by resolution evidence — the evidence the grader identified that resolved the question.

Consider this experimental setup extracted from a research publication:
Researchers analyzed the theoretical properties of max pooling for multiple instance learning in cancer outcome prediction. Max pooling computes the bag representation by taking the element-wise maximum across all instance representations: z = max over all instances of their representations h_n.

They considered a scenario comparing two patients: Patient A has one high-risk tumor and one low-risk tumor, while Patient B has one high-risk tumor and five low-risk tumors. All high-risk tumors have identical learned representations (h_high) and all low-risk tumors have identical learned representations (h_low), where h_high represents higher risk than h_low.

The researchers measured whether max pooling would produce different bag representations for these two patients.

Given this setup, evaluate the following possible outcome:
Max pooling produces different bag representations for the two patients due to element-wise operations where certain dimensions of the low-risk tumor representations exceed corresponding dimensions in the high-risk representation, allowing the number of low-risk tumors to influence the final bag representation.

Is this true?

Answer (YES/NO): NO